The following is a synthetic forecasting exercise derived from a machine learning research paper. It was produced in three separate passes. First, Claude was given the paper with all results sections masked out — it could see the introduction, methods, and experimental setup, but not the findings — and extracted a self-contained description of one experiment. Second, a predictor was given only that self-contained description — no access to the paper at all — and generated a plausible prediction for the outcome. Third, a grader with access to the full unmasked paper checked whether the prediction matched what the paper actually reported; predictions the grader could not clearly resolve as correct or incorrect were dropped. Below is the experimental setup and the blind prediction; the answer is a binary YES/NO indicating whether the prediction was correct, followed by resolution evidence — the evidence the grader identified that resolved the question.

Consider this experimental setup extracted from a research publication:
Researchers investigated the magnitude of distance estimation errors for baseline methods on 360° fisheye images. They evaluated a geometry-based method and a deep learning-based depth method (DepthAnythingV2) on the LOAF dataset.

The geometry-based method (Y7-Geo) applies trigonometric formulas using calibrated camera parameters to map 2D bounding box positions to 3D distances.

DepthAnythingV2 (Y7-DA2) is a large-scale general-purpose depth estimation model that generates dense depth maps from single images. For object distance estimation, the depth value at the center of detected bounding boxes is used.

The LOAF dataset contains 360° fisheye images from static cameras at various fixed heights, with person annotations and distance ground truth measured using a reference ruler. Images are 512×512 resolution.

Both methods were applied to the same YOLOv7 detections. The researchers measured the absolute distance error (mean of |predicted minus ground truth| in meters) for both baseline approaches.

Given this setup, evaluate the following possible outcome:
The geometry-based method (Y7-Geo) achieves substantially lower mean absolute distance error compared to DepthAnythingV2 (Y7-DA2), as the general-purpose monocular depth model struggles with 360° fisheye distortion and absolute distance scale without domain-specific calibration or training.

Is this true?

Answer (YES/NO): NO